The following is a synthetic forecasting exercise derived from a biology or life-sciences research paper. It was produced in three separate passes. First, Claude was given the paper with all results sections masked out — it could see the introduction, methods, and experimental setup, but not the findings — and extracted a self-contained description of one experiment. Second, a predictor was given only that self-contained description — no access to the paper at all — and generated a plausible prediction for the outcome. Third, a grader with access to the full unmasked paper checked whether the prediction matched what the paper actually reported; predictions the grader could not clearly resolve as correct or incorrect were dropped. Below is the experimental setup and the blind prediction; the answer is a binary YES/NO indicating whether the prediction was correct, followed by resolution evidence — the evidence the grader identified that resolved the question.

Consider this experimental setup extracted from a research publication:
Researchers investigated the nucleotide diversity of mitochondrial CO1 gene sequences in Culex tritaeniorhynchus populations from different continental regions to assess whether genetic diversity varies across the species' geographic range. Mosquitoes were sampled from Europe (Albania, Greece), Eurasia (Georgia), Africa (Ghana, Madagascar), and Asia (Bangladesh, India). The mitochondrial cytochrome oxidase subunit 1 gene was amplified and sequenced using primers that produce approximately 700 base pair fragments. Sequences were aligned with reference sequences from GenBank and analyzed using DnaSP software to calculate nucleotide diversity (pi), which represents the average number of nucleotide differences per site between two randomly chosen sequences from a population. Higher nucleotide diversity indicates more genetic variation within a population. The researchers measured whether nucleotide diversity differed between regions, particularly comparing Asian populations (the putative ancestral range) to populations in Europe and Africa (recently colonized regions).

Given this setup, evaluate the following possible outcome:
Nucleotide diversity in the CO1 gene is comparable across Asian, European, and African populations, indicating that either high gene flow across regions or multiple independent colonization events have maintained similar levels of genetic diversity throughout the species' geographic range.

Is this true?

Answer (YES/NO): NO